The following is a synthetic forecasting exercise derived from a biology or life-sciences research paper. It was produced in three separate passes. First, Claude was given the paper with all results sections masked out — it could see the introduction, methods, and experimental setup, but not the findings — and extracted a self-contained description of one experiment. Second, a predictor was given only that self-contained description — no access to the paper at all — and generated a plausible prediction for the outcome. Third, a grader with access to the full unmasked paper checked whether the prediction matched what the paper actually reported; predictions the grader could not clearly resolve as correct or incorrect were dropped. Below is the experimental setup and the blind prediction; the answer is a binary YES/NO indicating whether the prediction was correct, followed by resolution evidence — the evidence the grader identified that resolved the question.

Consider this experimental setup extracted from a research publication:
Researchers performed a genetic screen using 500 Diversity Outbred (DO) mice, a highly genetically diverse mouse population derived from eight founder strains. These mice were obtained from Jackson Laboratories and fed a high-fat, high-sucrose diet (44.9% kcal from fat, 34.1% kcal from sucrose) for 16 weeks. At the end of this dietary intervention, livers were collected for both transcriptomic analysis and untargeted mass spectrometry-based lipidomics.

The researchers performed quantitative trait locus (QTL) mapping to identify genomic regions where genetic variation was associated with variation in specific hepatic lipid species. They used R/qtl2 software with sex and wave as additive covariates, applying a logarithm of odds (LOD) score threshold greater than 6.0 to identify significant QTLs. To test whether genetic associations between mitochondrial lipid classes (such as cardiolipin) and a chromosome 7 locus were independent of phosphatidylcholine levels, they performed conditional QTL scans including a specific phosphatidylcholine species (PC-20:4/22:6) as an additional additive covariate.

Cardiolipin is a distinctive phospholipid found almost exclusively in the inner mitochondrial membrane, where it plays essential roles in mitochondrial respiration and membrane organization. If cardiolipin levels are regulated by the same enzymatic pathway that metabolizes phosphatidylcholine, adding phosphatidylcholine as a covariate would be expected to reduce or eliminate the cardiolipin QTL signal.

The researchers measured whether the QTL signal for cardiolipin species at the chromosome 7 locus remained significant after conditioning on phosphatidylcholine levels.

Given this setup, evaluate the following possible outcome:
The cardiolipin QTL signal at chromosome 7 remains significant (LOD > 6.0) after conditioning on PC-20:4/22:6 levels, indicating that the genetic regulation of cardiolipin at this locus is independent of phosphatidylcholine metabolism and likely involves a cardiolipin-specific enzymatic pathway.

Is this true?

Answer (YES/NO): NO